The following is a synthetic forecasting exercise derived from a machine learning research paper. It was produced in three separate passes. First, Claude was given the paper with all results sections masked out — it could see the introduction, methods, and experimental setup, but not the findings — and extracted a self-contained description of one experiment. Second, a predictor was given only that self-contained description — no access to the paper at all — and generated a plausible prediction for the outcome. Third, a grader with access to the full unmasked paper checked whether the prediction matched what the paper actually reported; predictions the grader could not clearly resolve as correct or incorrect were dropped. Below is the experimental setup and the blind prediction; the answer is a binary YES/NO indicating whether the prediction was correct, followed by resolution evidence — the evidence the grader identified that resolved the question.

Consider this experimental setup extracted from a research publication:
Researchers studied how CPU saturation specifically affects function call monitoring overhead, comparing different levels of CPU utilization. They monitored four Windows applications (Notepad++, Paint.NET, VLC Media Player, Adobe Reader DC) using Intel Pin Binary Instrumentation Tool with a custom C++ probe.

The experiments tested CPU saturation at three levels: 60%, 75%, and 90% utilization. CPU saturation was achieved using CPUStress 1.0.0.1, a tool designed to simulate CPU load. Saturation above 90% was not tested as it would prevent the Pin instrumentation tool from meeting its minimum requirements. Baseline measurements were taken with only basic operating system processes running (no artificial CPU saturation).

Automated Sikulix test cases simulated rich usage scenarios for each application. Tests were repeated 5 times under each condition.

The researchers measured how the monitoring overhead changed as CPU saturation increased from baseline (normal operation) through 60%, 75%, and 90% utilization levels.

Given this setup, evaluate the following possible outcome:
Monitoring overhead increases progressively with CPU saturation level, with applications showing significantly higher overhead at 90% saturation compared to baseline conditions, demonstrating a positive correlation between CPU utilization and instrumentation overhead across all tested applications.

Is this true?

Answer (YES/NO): NO